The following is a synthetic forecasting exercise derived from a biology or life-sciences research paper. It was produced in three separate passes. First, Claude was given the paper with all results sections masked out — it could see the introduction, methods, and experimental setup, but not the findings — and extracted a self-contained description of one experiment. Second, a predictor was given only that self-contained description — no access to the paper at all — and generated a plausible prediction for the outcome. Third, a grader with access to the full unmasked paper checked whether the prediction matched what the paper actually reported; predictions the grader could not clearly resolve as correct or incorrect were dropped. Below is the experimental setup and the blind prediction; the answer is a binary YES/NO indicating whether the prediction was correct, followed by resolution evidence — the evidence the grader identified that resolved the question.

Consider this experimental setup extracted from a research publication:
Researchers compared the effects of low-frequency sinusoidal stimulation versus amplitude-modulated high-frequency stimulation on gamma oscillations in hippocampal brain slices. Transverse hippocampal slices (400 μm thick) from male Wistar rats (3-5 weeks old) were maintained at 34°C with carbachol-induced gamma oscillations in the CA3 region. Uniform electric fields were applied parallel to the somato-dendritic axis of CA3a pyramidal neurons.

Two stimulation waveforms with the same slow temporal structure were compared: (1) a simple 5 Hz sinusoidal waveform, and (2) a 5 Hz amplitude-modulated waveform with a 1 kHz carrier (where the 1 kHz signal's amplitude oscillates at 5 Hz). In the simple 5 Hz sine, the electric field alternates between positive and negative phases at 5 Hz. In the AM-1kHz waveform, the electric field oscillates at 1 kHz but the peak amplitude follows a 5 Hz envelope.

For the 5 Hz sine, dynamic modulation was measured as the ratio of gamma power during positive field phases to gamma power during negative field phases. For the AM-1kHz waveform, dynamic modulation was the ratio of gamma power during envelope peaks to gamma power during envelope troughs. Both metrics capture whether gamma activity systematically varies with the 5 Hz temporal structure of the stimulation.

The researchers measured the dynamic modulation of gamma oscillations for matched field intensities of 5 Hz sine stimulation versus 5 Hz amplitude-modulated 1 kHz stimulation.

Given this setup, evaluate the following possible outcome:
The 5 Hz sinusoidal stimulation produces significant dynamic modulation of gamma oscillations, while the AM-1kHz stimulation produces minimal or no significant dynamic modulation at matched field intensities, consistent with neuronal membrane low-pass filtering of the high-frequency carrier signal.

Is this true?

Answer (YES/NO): YES